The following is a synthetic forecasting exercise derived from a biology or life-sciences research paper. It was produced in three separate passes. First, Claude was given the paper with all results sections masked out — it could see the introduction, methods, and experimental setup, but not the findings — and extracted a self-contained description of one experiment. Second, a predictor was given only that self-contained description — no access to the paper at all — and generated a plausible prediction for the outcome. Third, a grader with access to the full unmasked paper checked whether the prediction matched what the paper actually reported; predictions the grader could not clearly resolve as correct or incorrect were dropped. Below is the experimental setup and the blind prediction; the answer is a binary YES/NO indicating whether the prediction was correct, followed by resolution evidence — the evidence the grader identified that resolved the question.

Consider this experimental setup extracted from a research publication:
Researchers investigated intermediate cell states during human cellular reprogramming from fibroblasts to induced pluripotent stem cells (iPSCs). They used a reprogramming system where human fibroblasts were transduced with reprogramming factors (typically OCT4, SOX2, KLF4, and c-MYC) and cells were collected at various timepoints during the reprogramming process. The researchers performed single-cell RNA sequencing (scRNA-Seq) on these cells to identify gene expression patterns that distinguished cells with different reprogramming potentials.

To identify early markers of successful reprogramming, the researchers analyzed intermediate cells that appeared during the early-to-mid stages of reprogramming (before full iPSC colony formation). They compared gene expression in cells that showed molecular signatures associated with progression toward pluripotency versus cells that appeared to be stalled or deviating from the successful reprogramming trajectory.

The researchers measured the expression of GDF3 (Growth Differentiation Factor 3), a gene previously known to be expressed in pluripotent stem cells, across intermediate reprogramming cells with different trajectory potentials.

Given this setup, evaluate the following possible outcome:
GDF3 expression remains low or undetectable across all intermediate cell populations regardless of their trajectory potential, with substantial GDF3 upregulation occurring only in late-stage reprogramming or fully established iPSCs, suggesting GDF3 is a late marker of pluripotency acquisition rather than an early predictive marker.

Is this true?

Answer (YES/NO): NO